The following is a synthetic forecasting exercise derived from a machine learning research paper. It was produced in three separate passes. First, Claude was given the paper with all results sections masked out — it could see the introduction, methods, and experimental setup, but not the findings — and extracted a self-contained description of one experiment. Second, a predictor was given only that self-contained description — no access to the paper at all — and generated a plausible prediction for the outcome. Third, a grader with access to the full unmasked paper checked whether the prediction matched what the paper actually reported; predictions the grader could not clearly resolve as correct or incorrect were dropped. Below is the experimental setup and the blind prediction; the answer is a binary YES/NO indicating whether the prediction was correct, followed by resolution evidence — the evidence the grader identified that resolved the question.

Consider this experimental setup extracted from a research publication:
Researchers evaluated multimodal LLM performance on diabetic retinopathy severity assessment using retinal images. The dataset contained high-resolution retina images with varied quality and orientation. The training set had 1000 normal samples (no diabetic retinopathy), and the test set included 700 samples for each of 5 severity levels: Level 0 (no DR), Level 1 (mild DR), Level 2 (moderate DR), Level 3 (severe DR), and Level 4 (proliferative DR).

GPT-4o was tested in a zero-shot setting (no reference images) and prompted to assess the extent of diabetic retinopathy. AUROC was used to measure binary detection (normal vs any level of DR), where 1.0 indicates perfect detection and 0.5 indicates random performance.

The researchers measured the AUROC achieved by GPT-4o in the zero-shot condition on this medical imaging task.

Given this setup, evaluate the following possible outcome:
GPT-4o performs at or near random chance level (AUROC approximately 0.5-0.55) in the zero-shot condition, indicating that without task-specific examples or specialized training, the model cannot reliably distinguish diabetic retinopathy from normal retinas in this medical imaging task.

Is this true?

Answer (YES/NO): YES